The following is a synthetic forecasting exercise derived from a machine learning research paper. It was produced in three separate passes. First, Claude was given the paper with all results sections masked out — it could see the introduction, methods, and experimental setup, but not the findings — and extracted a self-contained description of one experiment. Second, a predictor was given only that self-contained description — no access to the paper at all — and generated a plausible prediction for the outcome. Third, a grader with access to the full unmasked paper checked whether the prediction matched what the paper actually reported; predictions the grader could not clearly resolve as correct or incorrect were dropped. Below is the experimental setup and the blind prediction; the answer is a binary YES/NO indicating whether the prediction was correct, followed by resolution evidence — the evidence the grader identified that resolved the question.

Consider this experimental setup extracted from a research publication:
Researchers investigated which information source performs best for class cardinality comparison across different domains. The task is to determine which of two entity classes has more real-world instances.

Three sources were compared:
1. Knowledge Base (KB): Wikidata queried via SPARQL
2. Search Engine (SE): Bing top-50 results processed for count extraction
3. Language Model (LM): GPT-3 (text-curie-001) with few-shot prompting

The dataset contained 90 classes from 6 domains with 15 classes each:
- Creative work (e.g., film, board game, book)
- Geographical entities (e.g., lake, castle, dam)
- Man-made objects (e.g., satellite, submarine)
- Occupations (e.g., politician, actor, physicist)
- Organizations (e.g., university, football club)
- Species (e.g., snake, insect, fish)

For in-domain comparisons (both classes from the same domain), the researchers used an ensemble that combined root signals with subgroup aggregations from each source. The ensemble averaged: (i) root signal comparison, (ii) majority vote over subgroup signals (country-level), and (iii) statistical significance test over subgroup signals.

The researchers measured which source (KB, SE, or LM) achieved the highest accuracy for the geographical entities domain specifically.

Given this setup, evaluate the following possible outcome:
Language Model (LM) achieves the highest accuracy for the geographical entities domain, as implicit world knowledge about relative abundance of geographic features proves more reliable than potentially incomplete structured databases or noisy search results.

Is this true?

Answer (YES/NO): NO